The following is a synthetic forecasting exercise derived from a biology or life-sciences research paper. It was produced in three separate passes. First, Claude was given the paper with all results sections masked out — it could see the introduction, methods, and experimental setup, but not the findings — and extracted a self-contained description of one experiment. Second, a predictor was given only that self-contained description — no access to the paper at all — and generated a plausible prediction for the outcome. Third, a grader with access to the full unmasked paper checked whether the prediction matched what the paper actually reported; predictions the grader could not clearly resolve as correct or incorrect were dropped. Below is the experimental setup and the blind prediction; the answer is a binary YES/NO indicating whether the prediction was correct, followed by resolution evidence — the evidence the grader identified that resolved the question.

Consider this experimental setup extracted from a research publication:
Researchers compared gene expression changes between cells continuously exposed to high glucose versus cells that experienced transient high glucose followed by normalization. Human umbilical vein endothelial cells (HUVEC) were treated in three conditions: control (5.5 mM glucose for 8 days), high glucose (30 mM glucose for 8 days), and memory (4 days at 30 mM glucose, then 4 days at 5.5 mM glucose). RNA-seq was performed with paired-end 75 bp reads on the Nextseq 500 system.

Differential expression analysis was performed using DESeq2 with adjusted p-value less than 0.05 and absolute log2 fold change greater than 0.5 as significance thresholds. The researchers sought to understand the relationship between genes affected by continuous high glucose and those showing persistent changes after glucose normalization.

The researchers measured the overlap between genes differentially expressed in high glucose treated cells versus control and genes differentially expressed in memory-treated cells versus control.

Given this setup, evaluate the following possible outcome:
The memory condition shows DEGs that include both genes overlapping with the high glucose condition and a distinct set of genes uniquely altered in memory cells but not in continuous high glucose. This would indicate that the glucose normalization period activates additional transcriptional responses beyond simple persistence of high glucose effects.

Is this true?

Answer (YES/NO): YES